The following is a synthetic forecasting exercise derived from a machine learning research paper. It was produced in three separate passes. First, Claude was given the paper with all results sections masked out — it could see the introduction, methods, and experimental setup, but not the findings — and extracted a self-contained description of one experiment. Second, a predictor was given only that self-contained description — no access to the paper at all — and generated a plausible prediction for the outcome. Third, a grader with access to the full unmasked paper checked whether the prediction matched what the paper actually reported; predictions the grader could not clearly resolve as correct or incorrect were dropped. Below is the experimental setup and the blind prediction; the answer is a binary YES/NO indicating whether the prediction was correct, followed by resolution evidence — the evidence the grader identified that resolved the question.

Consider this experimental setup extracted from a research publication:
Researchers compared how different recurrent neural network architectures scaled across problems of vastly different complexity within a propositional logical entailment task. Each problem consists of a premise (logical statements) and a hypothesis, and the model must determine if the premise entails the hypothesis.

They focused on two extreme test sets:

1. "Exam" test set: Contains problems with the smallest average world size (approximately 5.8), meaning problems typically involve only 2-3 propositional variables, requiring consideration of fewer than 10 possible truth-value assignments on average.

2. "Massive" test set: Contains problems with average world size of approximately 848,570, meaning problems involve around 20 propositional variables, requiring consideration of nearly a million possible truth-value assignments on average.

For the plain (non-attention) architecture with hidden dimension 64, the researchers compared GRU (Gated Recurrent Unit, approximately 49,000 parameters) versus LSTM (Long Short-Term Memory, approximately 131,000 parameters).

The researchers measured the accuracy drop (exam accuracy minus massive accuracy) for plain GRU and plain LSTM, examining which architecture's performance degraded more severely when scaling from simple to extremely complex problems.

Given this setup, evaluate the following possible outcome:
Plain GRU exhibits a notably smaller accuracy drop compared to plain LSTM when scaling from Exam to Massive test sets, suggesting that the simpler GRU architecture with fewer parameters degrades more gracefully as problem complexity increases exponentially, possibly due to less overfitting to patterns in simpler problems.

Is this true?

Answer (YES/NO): YES